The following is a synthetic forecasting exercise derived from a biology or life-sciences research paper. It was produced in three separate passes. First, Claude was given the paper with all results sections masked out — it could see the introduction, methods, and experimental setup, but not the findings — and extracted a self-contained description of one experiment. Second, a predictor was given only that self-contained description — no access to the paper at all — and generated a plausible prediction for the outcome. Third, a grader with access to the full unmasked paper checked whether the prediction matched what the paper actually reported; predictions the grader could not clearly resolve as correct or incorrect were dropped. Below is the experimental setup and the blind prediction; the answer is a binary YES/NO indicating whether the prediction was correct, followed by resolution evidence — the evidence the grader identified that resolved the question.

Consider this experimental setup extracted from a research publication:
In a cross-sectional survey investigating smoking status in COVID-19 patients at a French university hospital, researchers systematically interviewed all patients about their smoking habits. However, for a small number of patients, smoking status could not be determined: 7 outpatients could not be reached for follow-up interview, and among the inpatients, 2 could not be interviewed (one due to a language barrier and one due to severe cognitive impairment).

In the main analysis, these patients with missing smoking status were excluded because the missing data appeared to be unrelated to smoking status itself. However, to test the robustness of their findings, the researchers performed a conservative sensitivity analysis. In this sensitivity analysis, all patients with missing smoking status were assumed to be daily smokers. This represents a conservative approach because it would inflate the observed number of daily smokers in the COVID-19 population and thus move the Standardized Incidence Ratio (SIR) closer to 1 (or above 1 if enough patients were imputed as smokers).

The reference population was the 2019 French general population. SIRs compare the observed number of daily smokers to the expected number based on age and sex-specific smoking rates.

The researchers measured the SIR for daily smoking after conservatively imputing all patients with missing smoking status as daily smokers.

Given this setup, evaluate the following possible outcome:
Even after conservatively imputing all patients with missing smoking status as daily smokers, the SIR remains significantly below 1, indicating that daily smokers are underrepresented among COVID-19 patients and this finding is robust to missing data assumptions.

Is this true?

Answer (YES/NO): YES